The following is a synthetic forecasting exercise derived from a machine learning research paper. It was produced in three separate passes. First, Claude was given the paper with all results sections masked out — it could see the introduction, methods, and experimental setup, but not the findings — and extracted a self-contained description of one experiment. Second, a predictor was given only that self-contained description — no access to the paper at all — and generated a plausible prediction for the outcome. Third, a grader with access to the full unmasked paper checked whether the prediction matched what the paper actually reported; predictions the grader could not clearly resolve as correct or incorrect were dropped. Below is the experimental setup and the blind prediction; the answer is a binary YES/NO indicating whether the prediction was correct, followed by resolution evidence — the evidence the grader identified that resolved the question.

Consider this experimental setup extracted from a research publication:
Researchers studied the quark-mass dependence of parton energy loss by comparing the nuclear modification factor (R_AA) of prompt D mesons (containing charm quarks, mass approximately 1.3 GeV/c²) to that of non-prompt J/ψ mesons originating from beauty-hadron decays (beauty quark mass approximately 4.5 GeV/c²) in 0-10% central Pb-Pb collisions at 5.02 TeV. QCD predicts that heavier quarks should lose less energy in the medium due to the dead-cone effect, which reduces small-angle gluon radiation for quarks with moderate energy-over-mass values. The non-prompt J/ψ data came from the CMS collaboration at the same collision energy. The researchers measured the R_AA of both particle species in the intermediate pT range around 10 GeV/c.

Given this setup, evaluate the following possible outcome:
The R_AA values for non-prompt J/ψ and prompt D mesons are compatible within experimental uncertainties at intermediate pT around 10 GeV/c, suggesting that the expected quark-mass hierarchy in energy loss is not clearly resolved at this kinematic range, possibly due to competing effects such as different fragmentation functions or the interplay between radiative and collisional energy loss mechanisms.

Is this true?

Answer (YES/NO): NO